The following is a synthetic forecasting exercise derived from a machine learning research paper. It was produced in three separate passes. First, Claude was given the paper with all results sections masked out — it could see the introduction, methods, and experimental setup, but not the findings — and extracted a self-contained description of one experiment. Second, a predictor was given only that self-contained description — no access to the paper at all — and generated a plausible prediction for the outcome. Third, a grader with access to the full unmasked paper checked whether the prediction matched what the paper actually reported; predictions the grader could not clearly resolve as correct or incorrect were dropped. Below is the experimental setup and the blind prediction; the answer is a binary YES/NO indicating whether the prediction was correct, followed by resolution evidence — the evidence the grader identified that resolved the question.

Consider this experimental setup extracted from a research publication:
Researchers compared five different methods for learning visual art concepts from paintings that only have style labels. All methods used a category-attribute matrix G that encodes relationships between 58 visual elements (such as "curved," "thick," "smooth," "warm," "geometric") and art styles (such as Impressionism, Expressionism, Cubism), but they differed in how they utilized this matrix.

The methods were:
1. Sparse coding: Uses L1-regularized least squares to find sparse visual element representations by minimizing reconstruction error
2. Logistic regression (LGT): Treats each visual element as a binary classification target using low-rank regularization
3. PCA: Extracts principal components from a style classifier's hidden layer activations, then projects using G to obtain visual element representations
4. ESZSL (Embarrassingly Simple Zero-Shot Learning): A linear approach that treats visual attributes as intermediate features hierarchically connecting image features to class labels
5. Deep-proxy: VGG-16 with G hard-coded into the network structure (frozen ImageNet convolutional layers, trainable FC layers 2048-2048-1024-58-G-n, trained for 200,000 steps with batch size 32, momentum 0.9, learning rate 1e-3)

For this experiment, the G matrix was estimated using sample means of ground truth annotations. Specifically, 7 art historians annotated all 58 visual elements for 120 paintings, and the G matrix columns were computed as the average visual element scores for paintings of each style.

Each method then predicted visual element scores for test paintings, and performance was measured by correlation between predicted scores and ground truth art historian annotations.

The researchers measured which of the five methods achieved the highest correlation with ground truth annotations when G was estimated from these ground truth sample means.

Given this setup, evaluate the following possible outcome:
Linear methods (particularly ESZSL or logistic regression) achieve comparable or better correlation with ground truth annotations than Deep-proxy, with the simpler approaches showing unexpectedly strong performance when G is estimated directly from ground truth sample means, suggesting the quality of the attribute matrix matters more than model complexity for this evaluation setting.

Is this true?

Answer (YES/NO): YES